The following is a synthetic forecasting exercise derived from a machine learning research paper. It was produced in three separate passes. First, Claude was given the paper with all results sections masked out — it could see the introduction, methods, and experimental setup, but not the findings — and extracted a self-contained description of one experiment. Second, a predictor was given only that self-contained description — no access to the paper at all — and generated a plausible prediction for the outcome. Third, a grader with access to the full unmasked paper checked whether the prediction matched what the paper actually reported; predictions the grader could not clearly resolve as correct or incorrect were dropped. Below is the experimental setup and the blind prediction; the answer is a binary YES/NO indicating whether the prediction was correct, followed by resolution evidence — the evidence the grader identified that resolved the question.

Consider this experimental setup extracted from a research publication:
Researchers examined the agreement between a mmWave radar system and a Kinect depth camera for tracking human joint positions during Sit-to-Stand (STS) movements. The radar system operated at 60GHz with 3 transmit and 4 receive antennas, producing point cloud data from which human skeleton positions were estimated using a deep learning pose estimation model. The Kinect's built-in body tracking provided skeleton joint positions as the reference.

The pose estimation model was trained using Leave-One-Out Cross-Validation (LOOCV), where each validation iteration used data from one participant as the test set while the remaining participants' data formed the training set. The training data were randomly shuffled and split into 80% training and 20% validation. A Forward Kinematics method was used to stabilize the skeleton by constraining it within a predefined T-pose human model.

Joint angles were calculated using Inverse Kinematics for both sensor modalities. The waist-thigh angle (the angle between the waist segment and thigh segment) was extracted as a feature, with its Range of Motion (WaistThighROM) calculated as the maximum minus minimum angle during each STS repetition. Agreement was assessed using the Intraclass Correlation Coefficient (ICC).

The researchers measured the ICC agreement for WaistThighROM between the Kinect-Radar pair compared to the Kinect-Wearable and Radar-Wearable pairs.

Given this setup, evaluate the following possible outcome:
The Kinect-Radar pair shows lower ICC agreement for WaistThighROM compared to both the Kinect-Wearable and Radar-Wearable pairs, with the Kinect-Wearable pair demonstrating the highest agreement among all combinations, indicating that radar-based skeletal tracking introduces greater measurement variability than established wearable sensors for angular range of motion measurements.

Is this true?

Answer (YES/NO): NO